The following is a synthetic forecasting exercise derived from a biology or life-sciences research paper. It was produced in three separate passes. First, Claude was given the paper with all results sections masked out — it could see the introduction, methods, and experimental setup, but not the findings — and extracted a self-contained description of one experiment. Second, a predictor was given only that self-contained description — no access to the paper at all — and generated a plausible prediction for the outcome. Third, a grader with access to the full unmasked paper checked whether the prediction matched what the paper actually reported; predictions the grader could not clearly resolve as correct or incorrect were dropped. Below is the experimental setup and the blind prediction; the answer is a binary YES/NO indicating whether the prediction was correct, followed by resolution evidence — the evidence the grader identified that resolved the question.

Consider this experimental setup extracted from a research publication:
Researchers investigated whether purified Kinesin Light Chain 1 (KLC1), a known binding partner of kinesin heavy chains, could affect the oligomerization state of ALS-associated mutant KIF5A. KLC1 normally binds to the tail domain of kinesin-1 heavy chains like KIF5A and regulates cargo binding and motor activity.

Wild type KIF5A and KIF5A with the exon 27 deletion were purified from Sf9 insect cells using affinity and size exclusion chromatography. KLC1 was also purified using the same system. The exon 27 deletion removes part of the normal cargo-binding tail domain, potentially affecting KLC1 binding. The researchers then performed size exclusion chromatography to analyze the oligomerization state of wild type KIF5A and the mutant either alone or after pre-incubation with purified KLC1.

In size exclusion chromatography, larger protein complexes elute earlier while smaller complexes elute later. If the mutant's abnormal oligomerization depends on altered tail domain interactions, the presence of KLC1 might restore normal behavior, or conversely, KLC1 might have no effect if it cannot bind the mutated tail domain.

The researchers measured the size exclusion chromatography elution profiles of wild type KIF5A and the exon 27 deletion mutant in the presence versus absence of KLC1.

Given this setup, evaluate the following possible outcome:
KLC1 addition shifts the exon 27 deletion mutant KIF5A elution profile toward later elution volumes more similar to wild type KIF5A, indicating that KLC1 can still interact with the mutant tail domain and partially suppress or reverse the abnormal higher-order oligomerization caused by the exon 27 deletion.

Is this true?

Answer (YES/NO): NO